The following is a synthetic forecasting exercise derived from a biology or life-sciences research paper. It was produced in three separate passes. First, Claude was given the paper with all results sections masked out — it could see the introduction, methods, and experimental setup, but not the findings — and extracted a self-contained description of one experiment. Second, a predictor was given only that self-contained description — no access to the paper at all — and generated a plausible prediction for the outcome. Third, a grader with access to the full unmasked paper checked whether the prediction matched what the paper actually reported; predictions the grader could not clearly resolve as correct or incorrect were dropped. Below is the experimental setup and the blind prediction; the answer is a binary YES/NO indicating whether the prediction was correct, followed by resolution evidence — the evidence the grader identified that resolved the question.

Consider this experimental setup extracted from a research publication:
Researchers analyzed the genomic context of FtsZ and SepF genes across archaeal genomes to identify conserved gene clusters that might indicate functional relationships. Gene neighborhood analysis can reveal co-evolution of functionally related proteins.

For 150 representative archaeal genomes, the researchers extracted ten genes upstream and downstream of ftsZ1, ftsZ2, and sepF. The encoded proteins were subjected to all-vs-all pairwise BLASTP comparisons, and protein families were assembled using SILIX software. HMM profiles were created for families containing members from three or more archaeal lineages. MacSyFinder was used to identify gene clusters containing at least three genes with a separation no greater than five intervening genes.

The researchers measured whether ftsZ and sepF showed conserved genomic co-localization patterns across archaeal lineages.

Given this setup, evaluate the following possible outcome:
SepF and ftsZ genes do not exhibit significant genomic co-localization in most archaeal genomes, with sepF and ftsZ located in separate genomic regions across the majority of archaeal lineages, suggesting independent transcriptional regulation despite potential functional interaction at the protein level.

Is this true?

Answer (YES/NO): YES